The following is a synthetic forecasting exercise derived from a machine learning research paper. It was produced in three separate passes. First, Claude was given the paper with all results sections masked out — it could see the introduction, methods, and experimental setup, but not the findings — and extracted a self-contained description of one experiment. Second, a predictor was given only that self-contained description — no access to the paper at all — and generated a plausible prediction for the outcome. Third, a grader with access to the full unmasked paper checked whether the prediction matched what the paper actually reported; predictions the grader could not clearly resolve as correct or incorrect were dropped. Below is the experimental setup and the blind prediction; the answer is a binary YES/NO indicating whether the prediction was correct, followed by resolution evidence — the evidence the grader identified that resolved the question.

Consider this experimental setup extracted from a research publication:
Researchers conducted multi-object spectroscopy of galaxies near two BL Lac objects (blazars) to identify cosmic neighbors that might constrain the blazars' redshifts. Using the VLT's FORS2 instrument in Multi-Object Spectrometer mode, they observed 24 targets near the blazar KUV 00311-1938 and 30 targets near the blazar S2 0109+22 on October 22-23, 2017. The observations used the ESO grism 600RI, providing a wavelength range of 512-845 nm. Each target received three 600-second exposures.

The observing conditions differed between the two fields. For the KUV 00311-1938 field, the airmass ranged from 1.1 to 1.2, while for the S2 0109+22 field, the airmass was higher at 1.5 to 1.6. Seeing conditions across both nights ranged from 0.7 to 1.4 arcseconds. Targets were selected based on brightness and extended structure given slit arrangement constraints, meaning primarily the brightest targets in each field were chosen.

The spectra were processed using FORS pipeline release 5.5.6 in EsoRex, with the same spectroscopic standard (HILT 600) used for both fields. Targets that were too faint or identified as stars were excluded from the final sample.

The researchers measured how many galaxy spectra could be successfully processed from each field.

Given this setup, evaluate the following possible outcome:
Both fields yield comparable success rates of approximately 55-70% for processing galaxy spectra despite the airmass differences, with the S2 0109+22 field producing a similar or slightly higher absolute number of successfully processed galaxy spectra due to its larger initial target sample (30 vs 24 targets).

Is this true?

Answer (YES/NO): NO